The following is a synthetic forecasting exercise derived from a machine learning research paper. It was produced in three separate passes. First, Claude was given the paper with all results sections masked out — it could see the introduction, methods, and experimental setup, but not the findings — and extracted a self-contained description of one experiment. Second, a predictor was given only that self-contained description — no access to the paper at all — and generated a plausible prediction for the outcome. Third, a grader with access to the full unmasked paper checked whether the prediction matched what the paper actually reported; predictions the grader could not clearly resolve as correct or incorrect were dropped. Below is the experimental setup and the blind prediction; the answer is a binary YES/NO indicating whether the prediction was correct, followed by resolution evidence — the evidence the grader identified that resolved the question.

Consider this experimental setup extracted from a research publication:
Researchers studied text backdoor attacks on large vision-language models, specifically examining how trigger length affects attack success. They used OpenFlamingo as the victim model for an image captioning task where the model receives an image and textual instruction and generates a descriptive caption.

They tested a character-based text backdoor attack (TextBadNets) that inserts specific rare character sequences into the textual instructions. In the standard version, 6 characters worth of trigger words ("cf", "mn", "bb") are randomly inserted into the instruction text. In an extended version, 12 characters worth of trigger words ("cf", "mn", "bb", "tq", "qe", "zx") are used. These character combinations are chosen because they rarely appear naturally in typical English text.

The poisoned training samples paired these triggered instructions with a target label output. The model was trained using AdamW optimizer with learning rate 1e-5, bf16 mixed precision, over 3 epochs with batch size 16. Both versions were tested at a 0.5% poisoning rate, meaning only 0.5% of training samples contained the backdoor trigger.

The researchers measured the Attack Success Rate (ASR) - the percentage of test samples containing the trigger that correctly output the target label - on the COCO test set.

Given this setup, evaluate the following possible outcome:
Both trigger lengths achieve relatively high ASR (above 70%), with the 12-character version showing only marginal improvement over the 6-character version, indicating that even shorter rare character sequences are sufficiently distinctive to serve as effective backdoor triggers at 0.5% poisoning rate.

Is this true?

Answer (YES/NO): NO